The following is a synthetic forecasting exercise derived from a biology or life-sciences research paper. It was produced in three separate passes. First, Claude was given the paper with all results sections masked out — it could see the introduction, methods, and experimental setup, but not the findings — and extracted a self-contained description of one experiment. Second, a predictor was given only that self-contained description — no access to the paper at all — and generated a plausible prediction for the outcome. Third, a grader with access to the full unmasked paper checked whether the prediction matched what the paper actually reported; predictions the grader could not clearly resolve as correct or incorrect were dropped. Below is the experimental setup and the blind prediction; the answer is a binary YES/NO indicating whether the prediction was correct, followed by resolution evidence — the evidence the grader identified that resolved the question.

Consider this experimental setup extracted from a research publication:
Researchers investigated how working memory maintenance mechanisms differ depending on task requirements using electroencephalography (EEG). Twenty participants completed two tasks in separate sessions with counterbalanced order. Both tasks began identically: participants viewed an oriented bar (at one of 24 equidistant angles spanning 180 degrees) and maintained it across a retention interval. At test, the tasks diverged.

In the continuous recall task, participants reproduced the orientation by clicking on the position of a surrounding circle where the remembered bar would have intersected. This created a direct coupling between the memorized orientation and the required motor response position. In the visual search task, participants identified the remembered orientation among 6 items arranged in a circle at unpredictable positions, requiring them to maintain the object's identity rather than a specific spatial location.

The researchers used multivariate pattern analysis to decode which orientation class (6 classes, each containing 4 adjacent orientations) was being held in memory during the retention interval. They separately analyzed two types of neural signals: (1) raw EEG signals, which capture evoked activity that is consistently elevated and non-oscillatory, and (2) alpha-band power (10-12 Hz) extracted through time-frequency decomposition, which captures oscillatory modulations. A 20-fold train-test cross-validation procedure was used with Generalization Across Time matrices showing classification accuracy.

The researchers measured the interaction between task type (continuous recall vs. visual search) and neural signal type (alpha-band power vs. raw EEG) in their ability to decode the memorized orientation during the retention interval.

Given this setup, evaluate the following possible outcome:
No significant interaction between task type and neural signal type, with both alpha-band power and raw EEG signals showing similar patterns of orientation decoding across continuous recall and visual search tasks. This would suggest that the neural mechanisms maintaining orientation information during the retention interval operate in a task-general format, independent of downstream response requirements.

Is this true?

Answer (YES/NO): NO